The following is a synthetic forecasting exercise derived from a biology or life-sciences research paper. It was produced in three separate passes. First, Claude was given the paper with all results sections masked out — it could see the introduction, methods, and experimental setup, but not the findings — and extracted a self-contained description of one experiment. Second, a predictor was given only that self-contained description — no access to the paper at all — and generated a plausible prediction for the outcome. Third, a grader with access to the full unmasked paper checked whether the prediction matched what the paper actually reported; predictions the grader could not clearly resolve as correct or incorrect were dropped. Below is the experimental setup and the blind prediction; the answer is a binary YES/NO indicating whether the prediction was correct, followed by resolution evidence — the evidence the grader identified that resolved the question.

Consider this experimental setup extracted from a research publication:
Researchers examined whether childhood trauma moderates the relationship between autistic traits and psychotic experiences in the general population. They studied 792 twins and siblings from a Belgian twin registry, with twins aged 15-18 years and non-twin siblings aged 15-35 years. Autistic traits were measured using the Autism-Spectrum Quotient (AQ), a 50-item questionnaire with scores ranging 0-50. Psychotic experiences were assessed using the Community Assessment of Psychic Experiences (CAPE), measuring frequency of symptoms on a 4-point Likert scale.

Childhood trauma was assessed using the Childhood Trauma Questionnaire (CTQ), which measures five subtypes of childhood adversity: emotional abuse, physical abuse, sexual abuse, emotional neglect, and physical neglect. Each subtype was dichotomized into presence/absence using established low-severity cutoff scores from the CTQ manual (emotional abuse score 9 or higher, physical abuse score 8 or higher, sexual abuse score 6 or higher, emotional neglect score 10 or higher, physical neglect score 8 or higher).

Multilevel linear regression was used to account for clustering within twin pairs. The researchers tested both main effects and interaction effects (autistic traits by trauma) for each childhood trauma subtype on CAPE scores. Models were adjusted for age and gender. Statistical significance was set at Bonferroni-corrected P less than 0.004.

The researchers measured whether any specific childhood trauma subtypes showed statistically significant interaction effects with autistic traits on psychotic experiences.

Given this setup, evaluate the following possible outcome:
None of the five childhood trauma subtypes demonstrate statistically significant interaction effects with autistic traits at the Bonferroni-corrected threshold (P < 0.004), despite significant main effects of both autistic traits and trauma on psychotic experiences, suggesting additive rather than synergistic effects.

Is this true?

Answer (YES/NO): NO